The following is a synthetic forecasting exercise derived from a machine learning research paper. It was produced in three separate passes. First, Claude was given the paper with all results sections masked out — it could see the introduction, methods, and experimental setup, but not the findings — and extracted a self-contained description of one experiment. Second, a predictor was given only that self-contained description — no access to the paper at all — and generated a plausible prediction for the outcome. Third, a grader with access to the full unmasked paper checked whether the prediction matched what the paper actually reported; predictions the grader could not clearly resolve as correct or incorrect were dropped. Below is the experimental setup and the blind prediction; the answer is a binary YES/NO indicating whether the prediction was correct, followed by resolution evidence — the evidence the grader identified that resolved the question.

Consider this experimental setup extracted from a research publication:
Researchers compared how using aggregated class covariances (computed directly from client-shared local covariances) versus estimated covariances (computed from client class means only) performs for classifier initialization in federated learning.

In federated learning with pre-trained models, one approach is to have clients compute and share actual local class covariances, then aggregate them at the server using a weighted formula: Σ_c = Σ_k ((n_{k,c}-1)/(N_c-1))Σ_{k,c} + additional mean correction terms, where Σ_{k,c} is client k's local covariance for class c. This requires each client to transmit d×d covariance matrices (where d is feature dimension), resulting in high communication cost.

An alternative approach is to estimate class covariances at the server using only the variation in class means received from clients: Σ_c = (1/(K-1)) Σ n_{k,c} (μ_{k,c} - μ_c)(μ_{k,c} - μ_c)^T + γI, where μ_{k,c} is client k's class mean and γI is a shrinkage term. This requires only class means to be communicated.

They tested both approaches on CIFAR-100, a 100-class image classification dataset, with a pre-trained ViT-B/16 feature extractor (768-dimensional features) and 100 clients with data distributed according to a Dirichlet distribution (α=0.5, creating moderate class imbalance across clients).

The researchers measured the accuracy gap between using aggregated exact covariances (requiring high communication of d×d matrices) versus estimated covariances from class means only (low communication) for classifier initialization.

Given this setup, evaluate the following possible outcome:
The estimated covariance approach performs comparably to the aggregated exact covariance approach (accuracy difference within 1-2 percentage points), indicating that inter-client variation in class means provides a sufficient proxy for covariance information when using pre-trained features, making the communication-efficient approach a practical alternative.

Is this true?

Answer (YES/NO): YES